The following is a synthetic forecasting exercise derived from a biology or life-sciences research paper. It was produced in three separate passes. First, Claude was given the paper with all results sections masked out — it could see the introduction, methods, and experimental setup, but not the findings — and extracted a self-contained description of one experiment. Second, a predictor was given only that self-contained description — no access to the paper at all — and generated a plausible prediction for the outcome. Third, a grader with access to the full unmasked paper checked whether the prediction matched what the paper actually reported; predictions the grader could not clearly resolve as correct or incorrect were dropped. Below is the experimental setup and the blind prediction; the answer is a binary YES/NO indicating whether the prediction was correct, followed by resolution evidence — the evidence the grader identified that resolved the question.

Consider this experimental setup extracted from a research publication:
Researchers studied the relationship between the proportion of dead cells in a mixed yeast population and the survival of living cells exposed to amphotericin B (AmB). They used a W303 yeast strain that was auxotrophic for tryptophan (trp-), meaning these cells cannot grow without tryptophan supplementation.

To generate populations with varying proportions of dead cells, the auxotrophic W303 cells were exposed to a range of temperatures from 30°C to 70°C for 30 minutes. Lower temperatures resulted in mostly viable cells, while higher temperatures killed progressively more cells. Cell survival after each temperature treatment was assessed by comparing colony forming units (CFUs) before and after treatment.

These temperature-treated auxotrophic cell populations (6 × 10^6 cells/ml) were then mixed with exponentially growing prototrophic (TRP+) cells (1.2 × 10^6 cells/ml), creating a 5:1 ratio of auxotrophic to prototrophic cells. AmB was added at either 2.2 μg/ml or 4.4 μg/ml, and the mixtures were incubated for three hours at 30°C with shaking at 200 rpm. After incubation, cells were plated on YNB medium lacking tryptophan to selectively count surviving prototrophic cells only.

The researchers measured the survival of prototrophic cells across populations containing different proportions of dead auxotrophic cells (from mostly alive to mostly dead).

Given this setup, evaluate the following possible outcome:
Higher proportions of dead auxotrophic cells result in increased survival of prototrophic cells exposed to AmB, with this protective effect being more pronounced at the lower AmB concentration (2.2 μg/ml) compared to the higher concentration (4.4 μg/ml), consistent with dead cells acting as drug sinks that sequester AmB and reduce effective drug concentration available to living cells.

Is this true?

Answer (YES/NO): YES